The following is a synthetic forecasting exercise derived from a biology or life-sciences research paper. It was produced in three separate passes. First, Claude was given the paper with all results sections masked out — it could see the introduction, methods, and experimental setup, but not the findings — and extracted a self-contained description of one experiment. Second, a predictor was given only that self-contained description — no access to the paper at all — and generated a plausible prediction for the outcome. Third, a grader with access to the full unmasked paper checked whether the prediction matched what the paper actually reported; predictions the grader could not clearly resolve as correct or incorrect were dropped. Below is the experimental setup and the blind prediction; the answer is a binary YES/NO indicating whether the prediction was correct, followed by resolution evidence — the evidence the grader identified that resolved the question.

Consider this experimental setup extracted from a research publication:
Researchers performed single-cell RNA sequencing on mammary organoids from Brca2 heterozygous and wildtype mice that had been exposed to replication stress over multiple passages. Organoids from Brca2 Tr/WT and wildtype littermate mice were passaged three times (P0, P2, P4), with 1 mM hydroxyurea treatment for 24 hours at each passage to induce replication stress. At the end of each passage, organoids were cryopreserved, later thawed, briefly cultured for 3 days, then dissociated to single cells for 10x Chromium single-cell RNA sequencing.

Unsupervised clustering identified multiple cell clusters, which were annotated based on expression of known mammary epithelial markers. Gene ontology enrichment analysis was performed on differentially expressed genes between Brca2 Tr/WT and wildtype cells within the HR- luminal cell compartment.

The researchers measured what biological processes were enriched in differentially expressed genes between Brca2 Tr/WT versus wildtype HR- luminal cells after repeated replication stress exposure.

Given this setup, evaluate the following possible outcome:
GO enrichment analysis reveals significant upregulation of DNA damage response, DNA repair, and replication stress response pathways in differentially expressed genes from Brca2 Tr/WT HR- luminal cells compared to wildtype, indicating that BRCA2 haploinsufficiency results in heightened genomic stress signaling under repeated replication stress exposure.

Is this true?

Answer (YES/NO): NO